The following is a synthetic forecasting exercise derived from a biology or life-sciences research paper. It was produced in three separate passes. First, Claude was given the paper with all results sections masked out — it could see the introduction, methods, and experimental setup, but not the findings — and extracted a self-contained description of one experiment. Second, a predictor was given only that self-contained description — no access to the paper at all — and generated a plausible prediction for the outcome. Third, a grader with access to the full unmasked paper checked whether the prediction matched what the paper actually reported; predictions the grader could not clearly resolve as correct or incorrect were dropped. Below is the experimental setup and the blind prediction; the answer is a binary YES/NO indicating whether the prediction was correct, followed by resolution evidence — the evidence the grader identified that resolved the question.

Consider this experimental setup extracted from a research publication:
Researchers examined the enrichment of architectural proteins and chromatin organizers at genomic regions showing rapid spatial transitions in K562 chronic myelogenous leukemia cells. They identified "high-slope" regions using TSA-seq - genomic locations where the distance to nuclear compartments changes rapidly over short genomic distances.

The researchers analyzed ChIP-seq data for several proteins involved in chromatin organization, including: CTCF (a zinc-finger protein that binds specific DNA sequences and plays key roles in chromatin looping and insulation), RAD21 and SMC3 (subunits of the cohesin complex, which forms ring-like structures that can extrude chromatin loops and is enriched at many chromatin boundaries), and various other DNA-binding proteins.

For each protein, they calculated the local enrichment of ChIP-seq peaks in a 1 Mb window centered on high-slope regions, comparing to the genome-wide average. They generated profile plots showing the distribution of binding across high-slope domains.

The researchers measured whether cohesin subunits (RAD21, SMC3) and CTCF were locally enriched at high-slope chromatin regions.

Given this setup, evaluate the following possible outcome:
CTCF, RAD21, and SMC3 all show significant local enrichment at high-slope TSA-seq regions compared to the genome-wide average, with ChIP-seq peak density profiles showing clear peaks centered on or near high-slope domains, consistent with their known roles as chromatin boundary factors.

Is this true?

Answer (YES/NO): YES